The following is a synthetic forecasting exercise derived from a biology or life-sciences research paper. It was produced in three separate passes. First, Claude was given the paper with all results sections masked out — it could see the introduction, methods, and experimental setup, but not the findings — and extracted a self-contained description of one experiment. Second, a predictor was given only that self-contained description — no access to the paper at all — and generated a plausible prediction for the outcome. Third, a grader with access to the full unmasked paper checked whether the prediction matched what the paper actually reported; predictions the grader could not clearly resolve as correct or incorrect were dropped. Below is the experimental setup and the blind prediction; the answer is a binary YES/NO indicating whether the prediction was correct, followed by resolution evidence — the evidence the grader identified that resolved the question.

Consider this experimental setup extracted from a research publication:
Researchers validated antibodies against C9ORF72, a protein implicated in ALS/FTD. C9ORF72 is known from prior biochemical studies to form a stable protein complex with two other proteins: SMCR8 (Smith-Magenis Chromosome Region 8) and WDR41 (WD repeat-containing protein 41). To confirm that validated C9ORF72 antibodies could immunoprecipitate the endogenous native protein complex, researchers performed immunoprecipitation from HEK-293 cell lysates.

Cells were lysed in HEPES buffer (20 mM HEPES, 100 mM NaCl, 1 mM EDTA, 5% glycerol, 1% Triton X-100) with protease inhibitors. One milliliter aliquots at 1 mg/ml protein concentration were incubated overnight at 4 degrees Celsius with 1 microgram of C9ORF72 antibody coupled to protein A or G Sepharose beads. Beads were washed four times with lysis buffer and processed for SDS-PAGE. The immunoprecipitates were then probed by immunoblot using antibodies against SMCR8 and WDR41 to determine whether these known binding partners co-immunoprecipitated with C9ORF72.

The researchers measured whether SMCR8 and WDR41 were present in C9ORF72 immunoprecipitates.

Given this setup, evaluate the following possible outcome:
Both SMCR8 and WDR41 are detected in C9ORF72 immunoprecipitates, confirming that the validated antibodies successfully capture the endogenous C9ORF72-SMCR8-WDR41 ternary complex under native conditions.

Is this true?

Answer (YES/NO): YES